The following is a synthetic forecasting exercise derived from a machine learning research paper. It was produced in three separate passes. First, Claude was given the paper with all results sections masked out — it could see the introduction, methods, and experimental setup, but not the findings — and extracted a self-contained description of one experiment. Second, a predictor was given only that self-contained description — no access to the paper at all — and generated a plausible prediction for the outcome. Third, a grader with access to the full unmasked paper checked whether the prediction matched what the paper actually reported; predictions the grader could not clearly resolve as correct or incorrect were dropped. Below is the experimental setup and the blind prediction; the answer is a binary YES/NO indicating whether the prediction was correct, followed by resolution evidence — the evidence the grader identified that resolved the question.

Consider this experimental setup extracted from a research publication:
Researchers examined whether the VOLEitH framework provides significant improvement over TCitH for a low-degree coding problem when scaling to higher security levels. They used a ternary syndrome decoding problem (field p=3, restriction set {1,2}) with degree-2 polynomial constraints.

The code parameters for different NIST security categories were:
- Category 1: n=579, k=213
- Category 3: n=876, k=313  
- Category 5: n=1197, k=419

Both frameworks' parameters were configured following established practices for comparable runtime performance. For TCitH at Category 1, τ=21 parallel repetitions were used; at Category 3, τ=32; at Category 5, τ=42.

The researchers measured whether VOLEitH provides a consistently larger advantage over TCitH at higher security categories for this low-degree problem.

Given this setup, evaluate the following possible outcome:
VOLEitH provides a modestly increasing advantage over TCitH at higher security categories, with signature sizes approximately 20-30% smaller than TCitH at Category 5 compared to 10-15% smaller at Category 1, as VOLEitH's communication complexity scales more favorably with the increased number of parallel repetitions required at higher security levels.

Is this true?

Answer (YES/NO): NO